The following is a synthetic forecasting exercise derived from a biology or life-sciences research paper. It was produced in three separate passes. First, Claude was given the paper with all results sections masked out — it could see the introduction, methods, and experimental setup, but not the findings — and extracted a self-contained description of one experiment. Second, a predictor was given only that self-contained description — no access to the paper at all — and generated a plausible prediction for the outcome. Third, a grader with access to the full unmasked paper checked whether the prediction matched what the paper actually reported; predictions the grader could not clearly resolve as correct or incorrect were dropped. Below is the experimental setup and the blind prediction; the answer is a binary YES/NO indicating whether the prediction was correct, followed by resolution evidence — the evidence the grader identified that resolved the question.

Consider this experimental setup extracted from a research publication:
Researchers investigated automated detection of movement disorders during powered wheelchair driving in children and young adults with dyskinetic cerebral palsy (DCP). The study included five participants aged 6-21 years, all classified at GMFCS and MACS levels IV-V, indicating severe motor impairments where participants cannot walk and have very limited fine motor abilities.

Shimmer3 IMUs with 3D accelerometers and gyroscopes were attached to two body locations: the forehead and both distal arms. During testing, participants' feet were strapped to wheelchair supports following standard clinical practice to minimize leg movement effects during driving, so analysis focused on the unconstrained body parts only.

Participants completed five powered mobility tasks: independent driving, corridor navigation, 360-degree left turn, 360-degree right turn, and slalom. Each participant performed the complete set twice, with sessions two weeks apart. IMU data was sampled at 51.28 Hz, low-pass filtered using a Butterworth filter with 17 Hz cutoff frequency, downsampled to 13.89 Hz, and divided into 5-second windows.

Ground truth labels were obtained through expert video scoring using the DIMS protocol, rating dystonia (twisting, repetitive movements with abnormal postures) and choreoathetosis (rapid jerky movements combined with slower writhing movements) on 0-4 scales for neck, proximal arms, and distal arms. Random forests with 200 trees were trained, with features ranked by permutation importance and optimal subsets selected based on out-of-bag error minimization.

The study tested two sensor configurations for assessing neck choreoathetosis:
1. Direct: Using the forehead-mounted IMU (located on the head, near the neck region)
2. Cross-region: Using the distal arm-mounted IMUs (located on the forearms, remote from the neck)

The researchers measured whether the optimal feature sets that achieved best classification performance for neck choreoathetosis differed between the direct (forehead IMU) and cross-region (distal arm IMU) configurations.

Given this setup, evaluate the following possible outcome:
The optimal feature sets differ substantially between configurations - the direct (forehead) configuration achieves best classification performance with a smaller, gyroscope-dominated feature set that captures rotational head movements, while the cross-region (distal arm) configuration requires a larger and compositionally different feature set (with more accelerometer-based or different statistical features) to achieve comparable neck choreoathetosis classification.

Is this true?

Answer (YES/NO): NO